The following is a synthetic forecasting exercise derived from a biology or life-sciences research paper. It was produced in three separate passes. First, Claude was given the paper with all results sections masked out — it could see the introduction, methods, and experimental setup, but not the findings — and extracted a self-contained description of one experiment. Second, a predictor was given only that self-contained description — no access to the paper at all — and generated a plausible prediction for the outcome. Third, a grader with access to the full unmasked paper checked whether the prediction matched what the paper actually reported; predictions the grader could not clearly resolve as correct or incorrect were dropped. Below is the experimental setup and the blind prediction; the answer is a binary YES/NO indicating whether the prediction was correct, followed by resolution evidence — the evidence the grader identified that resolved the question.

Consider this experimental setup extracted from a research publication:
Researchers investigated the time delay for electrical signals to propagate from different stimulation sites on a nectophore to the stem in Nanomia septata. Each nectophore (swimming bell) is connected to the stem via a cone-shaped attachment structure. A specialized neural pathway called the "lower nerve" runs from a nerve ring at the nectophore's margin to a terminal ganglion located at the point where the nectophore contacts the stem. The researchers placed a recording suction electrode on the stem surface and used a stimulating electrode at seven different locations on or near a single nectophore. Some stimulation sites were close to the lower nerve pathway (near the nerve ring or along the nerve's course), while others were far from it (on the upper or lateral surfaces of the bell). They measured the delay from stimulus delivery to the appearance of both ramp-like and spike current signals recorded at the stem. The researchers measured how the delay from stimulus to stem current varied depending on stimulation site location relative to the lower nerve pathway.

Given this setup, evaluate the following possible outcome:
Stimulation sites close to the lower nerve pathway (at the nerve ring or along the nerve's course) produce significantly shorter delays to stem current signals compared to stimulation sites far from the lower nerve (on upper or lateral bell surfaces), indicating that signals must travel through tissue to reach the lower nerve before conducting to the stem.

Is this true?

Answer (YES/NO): YES